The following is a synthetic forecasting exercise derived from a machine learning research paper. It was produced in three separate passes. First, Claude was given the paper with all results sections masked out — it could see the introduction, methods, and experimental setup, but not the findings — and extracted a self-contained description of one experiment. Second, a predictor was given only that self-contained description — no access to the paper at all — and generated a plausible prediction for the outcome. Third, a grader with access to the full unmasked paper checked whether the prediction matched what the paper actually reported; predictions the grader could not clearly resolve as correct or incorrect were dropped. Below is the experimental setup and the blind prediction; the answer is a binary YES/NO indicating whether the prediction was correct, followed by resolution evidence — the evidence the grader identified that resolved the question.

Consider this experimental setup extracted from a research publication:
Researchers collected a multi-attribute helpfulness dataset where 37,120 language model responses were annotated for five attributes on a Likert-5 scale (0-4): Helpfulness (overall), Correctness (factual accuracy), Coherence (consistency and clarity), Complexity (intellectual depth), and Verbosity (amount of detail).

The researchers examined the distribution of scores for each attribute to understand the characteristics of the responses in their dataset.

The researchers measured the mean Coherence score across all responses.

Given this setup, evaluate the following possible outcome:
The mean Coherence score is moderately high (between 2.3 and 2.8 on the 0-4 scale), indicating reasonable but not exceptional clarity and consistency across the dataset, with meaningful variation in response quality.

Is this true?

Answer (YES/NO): NO